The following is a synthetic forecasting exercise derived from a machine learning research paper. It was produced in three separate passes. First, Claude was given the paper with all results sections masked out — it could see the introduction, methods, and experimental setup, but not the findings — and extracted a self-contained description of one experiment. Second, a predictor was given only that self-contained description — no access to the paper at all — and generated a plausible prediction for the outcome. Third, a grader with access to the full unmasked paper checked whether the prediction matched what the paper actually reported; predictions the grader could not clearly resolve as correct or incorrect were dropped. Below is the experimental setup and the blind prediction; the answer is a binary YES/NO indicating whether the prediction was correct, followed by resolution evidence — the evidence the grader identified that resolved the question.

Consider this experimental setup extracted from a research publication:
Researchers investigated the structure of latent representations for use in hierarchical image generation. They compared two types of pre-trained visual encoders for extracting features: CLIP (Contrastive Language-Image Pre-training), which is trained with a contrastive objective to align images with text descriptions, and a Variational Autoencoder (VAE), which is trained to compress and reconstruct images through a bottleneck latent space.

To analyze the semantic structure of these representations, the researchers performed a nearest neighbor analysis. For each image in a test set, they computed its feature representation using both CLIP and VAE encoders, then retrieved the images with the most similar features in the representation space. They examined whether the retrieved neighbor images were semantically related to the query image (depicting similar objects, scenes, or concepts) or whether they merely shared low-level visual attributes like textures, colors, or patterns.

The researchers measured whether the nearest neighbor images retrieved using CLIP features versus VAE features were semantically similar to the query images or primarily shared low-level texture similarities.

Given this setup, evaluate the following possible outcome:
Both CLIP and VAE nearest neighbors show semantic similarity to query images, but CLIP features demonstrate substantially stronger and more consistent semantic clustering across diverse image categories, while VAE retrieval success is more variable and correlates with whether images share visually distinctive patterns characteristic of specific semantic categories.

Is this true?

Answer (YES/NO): NO